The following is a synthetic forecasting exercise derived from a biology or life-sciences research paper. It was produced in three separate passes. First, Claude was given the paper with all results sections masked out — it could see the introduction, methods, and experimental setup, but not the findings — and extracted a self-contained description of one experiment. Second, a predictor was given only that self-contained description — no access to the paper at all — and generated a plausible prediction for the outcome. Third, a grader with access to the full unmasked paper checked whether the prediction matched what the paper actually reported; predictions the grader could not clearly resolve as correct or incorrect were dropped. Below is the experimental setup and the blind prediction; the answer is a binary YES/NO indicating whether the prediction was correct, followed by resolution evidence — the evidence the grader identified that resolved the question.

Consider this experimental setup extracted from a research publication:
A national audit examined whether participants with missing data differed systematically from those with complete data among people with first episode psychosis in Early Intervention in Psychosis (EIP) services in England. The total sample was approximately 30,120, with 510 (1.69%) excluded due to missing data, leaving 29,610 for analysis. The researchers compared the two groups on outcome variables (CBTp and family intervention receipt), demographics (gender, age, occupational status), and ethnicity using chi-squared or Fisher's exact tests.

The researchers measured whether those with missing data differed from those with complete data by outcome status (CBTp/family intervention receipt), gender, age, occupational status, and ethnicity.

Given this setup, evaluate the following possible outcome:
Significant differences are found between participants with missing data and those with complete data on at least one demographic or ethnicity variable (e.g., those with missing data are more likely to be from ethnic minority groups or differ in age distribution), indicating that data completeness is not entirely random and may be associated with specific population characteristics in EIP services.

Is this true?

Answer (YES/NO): YES